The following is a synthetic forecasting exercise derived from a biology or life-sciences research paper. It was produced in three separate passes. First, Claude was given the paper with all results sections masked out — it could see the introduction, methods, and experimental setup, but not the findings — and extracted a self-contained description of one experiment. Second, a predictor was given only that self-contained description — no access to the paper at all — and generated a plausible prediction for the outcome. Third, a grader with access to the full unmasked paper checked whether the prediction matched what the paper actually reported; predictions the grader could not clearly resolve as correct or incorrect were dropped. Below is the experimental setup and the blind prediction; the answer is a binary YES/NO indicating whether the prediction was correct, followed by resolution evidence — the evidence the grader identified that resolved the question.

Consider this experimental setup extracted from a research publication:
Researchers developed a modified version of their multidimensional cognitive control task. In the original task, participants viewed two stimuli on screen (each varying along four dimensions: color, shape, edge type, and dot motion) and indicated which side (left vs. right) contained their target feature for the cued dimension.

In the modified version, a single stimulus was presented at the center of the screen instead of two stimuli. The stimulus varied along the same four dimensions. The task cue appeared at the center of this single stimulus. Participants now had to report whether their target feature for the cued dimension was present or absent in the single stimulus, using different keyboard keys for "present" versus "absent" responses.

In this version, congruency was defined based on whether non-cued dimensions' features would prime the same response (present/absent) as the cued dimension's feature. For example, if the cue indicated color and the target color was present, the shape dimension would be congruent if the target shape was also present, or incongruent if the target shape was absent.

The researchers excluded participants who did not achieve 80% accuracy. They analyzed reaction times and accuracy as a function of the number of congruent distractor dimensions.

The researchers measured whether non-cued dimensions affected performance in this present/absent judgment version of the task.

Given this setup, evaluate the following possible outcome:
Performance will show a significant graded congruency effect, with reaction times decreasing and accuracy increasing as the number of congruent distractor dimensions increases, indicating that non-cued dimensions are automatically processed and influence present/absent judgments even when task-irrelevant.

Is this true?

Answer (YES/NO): YES